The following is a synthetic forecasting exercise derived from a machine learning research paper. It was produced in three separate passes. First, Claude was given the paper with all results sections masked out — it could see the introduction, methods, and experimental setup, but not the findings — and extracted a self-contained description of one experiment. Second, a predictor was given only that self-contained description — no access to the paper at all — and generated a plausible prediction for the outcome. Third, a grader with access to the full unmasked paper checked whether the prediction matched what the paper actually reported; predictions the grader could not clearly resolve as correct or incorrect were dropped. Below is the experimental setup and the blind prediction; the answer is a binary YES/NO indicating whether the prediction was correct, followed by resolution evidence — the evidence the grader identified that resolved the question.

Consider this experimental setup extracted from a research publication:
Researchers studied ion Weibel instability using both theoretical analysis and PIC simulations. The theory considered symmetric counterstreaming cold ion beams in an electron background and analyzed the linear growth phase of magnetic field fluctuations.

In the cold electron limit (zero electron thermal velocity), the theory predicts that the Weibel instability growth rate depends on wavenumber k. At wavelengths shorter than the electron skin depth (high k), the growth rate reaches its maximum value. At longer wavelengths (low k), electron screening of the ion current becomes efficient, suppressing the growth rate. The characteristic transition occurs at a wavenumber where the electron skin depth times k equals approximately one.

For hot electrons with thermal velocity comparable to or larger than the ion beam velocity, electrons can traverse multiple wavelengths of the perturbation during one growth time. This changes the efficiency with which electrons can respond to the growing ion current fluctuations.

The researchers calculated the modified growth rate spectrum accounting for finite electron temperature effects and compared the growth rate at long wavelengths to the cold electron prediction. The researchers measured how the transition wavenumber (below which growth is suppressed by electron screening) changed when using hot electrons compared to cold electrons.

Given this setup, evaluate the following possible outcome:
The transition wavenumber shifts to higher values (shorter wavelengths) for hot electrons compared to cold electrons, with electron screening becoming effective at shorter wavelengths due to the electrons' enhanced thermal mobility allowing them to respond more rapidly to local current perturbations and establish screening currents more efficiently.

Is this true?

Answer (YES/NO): NO